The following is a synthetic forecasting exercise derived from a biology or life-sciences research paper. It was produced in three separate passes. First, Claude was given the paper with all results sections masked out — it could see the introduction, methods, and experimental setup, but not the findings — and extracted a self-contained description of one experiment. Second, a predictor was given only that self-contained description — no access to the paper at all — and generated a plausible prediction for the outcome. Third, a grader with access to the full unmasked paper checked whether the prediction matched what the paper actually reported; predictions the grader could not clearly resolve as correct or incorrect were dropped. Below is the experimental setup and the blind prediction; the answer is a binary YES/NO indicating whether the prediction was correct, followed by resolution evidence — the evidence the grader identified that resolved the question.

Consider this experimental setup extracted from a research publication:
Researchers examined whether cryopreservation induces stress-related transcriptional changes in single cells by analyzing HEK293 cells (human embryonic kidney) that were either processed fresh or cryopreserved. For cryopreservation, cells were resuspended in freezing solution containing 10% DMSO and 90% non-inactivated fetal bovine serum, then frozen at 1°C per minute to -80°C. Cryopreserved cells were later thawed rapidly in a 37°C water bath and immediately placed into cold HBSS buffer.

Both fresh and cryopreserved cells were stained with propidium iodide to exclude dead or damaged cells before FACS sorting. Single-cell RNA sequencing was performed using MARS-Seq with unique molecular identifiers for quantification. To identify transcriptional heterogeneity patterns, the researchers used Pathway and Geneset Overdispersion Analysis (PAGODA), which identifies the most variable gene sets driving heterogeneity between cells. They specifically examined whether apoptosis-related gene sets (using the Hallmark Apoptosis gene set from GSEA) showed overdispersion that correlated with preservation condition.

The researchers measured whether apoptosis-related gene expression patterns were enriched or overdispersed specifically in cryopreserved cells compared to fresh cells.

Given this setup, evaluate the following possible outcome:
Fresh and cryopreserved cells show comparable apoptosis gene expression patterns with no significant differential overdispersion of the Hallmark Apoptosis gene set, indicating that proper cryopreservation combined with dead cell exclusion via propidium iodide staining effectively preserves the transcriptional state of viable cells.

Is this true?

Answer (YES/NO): YES